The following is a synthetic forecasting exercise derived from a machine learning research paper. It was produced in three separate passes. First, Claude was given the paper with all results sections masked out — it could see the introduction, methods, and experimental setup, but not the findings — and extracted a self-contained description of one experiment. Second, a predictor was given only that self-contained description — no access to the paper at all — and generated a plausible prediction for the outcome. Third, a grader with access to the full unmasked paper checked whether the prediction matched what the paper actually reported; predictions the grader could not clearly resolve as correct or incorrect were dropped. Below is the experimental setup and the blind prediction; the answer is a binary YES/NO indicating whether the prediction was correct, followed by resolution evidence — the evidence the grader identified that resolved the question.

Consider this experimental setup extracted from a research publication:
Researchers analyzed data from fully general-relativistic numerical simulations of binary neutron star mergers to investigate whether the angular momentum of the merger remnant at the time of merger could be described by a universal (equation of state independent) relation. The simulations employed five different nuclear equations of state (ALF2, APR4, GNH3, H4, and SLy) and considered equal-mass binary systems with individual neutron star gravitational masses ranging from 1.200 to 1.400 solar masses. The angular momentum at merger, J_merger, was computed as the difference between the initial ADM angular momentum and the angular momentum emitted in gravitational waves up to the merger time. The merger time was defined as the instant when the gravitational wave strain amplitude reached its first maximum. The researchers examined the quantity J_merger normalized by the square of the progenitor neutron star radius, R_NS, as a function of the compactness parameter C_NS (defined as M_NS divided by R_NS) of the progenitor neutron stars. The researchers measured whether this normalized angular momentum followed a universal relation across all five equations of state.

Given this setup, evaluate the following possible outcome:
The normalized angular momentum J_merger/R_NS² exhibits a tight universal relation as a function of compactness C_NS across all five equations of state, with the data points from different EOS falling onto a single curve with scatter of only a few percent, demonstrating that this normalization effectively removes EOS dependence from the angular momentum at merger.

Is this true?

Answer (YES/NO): YES